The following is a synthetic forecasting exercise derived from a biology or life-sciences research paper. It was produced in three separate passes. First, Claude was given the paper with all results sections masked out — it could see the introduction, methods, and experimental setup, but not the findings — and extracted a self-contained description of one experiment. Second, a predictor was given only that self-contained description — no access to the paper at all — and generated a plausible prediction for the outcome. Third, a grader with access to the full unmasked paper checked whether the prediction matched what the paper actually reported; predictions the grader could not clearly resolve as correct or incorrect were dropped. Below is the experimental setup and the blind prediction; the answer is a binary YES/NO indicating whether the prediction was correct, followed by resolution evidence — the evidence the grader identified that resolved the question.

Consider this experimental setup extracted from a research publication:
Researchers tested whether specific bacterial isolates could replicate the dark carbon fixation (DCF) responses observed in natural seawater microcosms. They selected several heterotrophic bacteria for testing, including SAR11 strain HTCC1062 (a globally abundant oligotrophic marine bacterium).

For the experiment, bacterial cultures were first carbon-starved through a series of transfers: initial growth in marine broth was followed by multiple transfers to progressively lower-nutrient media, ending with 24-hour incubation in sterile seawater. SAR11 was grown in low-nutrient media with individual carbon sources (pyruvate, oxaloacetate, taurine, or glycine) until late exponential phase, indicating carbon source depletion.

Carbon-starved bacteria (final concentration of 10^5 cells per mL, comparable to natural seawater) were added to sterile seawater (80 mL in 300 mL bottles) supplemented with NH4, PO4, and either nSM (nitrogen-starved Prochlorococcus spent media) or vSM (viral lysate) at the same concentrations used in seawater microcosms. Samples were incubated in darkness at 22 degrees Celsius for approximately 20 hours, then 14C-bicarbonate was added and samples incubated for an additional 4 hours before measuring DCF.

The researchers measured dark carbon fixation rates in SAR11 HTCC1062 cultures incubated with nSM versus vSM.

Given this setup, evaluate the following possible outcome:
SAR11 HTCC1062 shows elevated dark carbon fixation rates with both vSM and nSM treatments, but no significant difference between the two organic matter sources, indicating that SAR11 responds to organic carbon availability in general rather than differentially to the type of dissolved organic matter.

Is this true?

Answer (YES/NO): NO